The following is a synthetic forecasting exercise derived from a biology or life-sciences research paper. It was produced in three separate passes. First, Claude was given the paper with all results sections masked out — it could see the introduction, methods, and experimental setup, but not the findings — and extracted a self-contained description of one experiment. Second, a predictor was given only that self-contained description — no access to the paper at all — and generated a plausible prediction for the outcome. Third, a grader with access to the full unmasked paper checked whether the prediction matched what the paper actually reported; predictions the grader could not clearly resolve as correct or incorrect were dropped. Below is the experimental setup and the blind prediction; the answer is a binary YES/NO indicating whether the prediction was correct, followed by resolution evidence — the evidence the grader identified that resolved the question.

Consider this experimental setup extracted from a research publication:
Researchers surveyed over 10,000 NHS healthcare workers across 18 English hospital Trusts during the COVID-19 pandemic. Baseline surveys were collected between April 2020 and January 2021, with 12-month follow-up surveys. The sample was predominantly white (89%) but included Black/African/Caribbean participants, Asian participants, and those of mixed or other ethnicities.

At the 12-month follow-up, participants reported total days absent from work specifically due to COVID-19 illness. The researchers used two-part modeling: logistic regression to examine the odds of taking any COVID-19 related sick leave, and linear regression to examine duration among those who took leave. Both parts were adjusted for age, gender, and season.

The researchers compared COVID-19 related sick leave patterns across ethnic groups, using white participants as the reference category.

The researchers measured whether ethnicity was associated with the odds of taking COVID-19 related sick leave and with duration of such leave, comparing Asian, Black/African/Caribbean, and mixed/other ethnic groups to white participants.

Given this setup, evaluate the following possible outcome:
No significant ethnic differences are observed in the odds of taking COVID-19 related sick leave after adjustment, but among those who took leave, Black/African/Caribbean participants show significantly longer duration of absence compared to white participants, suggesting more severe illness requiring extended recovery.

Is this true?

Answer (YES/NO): NO